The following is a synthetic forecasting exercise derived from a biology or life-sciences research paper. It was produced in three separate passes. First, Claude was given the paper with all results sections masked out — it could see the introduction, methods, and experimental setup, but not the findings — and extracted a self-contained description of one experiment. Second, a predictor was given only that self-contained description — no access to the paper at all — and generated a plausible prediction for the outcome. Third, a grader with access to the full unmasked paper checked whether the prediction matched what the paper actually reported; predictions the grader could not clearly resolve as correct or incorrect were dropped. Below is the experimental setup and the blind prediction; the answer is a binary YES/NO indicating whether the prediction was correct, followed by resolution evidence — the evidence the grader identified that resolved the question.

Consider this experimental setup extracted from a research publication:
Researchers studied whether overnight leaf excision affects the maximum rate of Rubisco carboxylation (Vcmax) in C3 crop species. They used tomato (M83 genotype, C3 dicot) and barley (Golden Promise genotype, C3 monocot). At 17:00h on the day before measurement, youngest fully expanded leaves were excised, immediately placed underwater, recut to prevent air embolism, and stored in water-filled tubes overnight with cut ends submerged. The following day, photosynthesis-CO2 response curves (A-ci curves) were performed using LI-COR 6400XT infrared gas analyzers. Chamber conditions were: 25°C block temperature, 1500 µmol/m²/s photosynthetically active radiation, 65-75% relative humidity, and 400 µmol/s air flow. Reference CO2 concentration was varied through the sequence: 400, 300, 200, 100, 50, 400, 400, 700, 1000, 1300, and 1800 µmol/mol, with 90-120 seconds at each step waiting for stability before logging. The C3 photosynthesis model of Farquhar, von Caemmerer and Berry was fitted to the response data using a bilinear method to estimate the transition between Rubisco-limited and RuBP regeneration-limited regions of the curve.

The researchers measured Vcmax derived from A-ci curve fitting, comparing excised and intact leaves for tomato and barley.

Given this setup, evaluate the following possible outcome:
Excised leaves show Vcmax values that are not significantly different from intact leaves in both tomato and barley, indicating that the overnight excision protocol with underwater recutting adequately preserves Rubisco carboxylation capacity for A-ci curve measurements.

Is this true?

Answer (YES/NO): NO